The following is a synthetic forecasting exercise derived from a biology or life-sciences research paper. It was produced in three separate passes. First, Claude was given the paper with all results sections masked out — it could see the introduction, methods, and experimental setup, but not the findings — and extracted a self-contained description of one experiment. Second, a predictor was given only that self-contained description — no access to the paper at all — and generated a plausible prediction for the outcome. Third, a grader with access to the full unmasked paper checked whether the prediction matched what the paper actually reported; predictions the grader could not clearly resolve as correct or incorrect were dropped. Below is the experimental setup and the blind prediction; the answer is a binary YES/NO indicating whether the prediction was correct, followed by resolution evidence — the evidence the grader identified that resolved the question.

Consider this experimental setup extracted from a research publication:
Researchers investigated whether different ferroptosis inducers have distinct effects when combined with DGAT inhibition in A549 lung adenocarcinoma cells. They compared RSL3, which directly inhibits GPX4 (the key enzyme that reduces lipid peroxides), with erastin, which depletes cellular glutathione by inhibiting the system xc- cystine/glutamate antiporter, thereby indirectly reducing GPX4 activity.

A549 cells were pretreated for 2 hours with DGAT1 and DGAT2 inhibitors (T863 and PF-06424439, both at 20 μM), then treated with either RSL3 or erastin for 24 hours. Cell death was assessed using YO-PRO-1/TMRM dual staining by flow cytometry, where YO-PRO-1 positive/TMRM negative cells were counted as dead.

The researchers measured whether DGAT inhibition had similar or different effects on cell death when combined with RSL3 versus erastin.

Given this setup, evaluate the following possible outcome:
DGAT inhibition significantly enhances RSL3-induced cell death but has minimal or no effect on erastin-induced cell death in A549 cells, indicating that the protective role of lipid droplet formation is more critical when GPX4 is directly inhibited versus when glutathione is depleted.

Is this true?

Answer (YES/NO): NO